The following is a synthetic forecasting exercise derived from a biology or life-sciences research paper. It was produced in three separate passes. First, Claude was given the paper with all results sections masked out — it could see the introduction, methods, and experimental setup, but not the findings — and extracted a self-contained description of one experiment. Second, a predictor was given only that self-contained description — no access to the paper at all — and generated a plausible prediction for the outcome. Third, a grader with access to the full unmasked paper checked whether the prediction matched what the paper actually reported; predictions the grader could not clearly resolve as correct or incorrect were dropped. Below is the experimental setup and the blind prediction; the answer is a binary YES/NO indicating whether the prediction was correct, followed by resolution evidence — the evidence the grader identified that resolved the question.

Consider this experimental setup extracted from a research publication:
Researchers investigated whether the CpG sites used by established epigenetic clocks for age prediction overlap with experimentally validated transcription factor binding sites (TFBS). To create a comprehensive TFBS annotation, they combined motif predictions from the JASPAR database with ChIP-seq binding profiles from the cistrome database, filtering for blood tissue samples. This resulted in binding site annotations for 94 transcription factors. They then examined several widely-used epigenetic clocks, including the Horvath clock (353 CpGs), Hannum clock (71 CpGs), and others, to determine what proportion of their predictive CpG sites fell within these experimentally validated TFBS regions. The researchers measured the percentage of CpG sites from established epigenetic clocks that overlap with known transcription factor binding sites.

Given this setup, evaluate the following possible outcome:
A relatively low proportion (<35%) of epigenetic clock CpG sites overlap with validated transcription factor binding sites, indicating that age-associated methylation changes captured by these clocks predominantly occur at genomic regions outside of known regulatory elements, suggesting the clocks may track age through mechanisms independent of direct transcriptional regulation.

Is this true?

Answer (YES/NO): YES